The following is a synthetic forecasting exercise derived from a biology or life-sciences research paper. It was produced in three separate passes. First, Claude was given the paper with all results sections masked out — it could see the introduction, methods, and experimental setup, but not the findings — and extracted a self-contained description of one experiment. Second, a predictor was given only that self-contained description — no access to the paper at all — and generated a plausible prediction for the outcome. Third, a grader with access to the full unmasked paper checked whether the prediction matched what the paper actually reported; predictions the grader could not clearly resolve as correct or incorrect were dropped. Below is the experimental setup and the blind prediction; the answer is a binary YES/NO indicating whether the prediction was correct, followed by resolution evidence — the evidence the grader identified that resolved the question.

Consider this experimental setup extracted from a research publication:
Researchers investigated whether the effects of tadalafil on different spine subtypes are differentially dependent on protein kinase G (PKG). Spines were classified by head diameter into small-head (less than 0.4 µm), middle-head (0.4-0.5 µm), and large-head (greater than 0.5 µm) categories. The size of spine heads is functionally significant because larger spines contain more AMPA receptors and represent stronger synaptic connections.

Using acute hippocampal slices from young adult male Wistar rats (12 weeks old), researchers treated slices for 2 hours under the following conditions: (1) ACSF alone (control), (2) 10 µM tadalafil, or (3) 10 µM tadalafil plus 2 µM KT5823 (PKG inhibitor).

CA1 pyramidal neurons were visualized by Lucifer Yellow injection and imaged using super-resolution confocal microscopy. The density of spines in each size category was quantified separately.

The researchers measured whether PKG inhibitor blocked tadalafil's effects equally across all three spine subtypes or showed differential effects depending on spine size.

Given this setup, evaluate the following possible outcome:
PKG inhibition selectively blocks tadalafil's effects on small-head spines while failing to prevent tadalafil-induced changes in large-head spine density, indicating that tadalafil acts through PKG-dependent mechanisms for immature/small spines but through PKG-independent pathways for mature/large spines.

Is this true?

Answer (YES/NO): NO